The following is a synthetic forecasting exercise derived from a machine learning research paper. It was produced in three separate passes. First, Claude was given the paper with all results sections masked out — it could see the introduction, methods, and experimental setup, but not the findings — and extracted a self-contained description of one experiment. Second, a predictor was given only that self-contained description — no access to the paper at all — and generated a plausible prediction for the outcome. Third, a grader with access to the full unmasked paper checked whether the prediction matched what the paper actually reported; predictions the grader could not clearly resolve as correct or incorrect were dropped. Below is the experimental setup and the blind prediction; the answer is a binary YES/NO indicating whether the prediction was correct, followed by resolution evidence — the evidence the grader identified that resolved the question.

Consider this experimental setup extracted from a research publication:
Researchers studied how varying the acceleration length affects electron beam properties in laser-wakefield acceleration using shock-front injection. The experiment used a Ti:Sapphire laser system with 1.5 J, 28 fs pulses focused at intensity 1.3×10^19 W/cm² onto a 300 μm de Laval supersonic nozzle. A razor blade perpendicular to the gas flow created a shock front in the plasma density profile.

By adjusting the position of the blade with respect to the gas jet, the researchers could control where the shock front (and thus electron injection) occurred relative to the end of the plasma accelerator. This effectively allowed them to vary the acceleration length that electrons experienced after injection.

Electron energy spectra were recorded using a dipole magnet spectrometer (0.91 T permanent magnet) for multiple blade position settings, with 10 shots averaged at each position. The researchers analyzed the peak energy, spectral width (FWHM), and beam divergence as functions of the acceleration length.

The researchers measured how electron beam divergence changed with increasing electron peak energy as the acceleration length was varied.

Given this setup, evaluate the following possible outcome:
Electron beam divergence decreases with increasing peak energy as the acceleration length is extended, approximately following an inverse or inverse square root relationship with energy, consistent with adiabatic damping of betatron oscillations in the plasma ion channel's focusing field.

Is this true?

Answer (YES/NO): NO